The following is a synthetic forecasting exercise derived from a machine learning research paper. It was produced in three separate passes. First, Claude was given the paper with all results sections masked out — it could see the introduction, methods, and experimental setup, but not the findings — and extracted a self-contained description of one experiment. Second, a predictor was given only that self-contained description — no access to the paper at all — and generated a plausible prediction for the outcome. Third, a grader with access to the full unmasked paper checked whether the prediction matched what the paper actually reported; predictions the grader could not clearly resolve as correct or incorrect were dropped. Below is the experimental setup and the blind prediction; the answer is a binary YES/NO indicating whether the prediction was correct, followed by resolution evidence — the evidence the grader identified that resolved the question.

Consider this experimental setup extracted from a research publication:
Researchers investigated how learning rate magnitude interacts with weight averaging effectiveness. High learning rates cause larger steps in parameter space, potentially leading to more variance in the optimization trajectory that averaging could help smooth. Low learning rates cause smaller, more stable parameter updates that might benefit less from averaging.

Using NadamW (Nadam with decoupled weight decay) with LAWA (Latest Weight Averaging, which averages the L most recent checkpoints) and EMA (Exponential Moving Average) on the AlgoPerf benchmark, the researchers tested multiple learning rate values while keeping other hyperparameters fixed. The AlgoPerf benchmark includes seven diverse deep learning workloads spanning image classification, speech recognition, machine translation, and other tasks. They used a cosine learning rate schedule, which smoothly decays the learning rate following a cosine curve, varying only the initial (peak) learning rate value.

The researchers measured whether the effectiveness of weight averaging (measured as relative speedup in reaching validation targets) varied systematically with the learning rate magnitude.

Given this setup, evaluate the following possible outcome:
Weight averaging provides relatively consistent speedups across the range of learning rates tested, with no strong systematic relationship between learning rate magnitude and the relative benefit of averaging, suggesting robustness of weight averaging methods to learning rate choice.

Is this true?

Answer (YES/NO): YES